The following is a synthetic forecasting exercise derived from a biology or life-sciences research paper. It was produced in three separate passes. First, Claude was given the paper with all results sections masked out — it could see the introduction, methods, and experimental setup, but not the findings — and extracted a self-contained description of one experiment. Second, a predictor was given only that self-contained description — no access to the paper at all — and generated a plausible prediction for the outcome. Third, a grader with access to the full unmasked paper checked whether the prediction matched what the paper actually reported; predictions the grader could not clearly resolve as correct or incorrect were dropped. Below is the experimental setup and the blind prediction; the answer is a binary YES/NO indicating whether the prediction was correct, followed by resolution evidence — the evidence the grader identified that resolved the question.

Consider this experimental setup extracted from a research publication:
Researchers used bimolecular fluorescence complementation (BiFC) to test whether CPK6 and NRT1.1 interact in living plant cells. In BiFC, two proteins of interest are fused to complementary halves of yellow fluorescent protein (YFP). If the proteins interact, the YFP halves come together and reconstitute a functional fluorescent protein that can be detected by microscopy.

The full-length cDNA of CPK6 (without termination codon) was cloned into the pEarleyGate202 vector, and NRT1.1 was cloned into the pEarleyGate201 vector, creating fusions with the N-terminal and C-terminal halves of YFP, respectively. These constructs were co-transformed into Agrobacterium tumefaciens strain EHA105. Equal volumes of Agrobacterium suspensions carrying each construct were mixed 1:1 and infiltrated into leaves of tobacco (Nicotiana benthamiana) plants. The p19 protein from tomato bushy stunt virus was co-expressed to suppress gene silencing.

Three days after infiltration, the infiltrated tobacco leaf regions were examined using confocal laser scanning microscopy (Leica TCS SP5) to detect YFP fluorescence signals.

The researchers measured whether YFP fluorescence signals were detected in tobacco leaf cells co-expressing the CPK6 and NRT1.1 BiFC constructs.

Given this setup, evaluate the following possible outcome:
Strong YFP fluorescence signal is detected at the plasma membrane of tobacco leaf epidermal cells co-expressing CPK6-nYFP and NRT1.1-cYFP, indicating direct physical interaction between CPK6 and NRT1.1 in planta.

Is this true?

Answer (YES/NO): YES